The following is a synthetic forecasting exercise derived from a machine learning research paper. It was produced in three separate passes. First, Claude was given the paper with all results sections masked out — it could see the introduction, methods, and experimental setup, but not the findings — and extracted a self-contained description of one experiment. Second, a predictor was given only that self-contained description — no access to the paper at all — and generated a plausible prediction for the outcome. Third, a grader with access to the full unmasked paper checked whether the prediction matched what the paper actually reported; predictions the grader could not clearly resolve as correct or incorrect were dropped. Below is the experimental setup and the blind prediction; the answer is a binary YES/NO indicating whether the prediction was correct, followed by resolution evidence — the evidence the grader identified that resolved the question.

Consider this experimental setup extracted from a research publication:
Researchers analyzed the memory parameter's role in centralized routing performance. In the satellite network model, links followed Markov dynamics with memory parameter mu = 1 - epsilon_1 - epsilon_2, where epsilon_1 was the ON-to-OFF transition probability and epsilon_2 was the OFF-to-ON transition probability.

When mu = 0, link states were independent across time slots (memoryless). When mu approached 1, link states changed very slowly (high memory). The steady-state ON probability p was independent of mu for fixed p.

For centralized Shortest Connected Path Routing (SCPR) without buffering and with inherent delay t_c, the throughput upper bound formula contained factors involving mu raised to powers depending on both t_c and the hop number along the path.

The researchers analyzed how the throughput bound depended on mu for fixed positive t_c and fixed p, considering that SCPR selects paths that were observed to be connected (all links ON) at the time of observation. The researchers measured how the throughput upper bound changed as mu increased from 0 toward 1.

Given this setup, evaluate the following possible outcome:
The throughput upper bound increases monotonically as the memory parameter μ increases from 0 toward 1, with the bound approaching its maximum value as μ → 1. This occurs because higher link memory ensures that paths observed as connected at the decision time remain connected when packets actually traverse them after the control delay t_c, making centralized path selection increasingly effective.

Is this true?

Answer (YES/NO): YES